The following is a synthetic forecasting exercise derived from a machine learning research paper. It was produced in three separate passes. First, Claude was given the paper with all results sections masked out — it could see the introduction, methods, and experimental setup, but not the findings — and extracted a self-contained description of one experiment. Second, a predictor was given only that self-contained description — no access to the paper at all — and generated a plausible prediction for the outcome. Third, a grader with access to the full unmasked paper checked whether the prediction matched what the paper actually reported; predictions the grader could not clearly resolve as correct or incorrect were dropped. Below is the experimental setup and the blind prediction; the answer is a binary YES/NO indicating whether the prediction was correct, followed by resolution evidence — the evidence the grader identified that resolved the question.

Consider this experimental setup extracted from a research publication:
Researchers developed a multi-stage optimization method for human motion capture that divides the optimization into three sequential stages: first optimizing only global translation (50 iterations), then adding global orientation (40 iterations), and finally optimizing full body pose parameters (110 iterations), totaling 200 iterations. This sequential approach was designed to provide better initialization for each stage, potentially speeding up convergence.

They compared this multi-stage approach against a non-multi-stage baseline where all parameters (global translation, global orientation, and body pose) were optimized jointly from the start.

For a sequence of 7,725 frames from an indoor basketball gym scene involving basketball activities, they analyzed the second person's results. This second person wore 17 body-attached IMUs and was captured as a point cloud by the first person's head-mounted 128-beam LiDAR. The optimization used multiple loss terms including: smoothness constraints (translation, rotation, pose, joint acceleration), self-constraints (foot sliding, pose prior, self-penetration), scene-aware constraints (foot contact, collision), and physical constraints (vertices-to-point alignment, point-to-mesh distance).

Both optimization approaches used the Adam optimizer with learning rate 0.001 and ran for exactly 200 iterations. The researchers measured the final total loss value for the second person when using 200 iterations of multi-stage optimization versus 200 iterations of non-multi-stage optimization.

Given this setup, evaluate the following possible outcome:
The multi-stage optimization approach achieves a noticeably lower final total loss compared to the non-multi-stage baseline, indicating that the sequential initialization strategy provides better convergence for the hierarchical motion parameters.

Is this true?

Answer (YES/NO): NO